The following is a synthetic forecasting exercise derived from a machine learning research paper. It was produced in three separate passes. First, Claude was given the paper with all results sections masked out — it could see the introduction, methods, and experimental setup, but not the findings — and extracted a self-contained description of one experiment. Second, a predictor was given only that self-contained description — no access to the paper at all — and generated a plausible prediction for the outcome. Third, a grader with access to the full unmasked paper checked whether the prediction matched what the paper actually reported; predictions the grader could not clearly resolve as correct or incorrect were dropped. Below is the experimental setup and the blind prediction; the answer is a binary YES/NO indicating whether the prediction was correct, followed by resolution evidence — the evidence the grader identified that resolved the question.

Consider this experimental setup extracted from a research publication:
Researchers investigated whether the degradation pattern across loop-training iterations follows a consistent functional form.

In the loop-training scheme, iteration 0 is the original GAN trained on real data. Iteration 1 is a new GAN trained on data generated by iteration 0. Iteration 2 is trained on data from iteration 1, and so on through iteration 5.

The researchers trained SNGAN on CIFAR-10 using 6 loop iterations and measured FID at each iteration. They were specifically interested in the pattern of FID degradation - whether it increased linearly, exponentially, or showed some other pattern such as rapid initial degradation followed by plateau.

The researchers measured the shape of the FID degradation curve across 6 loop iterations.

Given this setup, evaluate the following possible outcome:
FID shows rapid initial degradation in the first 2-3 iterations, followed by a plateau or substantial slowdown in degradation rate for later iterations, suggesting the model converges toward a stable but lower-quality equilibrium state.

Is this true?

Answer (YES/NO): NO